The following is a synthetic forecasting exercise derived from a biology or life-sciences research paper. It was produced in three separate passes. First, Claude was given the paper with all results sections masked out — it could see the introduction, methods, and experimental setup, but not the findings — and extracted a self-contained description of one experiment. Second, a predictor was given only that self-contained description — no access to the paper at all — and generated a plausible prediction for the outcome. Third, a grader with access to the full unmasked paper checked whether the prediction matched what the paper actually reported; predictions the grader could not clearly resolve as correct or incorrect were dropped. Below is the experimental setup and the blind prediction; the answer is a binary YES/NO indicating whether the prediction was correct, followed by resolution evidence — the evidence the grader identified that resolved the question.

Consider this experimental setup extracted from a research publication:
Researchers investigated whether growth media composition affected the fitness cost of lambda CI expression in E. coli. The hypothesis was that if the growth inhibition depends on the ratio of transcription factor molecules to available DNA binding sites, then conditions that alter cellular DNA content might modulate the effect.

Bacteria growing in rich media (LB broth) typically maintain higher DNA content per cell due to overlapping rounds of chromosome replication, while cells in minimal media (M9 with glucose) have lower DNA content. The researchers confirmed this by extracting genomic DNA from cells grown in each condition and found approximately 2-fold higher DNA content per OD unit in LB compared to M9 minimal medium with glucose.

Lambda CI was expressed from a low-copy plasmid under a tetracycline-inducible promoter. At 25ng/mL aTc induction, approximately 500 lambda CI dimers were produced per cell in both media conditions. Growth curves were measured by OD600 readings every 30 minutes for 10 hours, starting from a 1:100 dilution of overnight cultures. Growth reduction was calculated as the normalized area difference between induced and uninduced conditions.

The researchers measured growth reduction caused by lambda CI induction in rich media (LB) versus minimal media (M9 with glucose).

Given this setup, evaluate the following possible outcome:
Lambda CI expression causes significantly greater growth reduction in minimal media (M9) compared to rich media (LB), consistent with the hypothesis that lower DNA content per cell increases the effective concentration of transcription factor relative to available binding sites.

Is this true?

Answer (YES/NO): YES